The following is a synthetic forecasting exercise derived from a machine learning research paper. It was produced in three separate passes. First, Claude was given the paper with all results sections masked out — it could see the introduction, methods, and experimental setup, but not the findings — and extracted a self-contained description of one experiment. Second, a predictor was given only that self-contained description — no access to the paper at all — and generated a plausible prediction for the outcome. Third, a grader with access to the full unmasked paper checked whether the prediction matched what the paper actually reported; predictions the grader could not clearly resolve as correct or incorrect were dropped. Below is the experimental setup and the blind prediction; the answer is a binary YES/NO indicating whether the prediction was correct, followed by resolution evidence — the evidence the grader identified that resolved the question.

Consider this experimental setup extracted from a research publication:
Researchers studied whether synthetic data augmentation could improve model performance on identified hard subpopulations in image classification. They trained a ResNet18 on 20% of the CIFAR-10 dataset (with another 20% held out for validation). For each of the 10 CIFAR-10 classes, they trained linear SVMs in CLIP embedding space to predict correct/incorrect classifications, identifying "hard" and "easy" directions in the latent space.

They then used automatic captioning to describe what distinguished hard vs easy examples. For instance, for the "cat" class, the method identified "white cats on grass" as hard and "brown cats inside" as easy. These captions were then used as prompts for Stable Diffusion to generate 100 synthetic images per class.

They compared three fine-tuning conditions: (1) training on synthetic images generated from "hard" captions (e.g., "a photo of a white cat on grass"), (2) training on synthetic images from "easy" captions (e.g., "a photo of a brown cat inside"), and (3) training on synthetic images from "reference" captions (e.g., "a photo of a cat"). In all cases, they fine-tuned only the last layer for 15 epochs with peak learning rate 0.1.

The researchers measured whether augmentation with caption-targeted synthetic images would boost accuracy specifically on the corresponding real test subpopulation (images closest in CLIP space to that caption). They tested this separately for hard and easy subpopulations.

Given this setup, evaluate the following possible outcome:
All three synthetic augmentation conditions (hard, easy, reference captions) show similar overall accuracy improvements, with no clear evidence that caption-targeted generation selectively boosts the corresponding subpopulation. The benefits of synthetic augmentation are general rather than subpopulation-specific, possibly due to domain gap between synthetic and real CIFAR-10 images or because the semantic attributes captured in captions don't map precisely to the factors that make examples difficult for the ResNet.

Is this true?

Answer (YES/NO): NO